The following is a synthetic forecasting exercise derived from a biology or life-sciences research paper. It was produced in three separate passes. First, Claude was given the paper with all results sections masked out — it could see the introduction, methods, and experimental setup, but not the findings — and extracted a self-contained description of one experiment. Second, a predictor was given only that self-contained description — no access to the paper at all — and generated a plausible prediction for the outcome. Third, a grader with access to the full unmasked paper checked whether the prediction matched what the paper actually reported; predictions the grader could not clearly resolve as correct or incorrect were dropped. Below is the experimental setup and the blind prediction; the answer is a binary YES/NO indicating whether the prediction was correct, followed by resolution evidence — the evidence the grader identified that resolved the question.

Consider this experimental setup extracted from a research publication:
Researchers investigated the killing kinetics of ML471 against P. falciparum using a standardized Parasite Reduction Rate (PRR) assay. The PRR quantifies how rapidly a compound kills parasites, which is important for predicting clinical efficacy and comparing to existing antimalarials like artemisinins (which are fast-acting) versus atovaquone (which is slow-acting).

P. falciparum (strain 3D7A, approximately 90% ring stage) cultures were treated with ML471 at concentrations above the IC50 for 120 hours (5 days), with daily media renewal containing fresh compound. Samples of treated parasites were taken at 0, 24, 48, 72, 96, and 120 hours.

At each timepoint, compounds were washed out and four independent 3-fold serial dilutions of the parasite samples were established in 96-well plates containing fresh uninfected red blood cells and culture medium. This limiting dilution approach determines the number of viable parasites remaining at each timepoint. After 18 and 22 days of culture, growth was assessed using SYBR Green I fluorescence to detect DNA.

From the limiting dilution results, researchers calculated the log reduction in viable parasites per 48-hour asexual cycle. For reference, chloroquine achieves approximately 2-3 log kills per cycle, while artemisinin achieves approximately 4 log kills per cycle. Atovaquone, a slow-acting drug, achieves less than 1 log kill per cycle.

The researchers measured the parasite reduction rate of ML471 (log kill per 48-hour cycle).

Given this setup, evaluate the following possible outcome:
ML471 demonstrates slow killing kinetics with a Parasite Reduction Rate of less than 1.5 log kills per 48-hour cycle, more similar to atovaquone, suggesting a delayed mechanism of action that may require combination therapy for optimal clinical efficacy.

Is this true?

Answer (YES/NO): NO